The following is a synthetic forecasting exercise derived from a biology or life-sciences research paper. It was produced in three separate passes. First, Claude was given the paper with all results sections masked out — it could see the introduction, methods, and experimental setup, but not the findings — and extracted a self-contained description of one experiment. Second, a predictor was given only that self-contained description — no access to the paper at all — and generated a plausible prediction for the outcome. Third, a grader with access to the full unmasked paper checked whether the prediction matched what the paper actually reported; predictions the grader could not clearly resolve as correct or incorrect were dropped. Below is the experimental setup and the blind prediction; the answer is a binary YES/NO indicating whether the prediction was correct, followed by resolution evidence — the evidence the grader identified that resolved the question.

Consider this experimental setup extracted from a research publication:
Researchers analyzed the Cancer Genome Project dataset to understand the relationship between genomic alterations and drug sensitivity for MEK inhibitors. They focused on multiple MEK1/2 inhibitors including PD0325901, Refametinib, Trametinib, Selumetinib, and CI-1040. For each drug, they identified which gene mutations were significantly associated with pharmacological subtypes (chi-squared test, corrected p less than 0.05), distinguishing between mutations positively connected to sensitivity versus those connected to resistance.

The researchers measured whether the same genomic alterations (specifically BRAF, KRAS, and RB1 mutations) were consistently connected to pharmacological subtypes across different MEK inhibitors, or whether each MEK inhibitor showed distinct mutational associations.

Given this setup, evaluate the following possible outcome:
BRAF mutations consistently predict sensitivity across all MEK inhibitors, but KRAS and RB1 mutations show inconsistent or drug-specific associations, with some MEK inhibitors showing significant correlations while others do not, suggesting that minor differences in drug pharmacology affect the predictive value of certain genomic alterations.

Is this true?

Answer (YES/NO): NO